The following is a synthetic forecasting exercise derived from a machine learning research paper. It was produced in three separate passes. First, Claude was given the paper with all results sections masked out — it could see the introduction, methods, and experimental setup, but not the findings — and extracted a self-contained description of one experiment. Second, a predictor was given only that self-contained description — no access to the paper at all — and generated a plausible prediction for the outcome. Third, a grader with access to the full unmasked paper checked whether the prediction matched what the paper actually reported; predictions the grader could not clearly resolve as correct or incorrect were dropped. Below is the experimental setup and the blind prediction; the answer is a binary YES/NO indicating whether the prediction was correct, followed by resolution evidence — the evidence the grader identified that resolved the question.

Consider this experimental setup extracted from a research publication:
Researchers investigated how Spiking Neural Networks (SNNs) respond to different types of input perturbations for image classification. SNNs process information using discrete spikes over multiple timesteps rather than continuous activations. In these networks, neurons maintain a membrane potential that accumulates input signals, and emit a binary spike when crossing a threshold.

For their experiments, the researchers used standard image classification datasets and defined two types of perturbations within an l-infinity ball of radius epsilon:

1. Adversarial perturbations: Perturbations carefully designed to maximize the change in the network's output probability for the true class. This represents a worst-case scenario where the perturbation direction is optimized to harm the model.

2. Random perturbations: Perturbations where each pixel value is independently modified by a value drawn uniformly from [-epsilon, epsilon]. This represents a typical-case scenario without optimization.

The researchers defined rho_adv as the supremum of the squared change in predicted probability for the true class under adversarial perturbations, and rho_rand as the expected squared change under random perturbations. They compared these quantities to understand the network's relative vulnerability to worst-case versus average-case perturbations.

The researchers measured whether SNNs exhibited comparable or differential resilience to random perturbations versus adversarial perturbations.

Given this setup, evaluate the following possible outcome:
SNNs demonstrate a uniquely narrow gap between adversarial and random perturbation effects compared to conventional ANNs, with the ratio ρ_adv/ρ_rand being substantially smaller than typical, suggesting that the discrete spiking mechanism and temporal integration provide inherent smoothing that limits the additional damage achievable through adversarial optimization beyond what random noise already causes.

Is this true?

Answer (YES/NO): NO